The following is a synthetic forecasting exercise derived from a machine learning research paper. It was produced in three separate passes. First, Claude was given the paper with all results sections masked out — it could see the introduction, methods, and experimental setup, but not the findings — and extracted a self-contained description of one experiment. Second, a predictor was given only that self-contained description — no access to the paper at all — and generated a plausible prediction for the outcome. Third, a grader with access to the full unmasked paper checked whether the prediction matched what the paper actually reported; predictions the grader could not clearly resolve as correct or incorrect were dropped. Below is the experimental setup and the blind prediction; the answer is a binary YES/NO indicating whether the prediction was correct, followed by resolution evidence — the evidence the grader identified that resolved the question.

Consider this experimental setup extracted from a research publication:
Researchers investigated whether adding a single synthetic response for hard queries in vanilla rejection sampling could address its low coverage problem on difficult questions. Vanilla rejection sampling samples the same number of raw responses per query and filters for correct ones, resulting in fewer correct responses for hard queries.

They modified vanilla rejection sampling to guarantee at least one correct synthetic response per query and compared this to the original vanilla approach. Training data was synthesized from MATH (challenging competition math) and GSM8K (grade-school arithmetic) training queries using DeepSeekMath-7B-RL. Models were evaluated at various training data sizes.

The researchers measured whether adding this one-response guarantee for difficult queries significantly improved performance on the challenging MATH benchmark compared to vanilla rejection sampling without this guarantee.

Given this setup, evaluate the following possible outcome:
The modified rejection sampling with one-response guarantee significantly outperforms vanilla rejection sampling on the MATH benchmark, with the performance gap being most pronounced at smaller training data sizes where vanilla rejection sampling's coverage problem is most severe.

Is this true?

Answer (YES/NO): NO